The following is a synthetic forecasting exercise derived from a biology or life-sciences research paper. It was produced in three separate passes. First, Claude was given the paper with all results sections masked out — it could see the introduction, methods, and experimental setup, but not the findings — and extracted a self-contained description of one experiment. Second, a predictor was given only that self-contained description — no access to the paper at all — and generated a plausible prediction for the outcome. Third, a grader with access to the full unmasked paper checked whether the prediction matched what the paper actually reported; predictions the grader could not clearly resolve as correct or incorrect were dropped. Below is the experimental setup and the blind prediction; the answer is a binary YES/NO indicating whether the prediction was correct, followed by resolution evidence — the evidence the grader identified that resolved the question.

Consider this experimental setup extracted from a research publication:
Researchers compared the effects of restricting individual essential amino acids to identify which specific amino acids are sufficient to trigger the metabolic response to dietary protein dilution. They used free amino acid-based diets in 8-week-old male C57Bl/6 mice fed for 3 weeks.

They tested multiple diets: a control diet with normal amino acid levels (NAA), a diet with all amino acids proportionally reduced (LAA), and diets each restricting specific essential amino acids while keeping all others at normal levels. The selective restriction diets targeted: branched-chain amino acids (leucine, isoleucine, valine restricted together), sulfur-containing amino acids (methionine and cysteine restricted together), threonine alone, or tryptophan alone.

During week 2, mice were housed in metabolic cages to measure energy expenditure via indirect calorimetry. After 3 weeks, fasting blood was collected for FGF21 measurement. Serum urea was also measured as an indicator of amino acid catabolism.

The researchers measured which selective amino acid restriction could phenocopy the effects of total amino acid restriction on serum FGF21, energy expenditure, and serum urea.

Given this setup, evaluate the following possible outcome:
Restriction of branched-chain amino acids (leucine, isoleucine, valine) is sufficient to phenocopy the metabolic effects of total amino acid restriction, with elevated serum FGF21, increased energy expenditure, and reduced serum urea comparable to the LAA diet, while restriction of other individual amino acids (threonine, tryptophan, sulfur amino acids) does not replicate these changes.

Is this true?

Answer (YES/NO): NO